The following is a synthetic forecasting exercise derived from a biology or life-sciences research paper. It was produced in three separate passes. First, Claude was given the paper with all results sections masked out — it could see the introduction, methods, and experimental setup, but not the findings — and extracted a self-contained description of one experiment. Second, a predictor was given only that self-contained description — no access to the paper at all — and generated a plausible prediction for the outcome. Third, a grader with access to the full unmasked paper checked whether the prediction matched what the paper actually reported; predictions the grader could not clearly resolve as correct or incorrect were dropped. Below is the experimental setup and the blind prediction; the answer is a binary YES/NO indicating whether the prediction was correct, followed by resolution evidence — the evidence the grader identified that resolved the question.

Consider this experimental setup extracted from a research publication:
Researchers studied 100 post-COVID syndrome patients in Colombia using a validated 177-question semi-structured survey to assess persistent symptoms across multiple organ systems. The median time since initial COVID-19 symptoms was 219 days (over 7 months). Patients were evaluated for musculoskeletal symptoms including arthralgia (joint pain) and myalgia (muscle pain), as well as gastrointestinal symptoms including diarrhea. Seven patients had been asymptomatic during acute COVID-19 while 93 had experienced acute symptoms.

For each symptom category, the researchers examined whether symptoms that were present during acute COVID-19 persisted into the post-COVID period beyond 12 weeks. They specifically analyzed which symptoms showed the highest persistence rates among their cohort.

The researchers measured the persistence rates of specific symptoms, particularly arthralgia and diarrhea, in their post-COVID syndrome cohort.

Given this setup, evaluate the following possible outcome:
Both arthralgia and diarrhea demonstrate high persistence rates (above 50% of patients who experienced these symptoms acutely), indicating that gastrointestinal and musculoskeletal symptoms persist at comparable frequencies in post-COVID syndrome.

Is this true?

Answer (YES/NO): NO